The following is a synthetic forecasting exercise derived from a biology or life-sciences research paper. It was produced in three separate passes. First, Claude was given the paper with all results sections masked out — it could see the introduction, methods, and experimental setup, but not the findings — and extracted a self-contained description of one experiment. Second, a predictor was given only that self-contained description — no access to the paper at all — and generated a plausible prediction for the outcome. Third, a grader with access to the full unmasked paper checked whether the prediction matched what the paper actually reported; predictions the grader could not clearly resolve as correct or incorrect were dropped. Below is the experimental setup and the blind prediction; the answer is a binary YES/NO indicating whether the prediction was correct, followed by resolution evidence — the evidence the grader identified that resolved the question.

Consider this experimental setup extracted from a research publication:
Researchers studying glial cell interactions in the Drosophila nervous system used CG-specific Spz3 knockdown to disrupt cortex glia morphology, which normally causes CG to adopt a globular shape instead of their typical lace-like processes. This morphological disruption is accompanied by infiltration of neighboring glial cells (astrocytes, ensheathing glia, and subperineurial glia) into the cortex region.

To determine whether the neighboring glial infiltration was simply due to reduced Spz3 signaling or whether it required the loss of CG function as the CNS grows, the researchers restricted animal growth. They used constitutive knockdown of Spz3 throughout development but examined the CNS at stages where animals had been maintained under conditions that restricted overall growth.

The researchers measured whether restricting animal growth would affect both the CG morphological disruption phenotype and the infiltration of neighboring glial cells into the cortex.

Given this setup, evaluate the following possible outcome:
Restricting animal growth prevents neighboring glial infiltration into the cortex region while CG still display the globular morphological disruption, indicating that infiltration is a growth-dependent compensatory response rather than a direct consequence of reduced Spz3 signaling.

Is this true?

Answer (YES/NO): NO